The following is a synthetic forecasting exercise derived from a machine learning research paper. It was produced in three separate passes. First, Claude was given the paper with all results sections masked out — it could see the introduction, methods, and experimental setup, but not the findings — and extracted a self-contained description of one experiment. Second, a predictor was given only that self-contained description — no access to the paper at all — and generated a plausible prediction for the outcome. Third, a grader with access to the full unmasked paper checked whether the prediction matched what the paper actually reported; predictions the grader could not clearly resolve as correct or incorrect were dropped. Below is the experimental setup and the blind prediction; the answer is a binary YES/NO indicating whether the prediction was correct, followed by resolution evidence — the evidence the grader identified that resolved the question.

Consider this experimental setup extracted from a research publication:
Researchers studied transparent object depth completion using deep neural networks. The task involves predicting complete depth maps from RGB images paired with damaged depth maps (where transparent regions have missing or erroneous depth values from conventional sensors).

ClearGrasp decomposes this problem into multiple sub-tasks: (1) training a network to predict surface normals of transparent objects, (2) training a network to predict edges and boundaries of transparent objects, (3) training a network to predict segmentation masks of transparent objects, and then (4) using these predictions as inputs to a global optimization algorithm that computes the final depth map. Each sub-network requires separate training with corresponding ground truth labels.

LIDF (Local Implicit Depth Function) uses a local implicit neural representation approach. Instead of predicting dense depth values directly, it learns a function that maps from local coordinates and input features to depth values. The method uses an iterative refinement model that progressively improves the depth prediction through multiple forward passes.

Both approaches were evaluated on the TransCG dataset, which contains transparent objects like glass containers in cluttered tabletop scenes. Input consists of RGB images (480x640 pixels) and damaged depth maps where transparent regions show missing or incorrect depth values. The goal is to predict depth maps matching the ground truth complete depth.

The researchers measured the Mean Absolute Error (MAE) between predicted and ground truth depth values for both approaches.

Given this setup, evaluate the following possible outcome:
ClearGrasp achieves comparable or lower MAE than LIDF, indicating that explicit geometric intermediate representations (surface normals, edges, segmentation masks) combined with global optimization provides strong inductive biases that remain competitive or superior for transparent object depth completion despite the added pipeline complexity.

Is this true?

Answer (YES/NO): NO